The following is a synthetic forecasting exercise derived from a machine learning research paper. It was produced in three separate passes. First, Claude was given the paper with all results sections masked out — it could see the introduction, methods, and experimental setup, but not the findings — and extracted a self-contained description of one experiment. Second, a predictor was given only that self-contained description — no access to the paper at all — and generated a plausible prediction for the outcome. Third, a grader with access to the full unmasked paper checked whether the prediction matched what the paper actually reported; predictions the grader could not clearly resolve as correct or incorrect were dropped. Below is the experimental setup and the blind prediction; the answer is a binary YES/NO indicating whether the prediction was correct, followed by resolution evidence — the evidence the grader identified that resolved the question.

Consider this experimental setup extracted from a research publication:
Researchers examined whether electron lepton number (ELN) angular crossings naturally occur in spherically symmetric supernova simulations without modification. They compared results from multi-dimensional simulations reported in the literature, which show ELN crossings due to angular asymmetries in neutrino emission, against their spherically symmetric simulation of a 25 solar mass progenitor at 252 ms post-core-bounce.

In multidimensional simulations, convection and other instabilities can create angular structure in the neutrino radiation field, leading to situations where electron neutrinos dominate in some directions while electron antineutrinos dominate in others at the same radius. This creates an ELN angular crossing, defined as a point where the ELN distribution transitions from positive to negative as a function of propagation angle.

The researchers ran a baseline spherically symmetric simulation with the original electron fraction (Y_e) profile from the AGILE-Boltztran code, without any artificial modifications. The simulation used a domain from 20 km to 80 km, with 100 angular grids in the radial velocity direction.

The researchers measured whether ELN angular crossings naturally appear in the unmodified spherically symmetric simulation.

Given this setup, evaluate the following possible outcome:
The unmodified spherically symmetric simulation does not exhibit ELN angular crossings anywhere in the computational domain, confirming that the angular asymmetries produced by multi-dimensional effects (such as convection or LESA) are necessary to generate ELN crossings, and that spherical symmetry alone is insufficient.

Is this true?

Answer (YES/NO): YES